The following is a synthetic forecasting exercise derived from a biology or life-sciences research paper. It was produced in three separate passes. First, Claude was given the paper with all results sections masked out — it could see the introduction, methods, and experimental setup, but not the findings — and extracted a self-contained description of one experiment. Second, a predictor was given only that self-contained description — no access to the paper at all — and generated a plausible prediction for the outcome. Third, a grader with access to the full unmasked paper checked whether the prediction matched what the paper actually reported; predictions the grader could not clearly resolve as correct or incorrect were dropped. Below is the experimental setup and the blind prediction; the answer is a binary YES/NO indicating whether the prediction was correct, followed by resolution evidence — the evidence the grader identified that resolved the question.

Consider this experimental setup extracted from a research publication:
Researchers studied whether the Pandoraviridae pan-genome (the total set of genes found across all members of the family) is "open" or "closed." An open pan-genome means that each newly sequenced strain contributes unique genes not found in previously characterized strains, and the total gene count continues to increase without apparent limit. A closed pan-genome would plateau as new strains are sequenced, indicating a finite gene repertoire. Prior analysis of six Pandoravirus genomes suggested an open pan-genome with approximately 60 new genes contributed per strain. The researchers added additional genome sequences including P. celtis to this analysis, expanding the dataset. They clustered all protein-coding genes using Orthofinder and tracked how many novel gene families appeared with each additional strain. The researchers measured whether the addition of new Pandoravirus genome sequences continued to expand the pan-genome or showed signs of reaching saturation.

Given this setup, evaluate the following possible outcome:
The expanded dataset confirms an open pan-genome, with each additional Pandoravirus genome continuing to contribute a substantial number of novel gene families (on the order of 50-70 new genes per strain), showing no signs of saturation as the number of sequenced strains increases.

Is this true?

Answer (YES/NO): YES